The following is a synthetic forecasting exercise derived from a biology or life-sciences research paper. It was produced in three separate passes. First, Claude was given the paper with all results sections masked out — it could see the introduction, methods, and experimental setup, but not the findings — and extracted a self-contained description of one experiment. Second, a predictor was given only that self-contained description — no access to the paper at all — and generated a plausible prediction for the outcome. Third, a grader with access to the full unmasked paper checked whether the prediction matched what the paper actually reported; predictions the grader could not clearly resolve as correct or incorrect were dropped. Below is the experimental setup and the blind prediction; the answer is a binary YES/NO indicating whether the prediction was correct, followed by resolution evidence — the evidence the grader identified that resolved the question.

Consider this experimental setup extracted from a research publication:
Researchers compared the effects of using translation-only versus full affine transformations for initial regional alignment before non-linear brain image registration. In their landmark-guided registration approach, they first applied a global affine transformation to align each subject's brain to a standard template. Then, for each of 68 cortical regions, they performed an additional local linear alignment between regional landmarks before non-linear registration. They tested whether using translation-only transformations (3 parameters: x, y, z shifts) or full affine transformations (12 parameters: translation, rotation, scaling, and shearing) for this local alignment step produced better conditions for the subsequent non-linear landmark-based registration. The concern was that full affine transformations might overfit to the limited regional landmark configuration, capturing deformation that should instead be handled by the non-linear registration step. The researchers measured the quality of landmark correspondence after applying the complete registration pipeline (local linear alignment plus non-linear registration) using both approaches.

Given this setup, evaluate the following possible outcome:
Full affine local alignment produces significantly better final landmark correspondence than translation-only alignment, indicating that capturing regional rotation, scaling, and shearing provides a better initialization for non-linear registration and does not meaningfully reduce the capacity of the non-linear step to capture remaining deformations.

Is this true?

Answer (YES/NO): NO